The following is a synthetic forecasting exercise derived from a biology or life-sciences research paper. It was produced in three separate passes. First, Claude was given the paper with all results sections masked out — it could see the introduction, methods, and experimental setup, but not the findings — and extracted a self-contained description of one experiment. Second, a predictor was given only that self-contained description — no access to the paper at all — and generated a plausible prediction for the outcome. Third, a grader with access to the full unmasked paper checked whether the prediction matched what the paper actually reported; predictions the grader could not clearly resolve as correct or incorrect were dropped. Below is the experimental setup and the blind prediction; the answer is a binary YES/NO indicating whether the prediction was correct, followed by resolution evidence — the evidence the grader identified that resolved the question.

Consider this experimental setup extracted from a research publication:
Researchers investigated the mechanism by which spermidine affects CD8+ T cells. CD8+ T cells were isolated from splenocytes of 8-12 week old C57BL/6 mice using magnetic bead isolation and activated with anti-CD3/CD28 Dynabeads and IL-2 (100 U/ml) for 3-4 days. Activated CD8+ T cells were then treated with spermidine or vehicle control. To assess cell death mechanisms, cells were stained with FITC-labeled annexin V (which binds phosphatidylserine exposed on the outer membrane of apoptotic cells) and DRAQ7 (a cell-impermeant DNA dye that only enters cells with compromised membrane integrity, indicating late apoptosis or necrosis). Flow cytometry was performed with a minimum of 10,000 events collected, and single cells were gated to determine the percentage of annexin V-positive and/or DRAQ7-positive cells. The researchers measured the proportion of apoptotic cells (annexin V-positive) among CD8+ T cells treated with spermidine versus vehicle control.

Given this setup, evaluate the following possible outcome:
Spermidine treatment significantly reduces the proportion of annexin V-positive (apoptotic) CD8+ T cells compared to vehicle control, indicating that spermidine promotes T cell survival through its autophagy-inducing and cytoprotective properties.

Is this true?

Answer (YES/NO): NO